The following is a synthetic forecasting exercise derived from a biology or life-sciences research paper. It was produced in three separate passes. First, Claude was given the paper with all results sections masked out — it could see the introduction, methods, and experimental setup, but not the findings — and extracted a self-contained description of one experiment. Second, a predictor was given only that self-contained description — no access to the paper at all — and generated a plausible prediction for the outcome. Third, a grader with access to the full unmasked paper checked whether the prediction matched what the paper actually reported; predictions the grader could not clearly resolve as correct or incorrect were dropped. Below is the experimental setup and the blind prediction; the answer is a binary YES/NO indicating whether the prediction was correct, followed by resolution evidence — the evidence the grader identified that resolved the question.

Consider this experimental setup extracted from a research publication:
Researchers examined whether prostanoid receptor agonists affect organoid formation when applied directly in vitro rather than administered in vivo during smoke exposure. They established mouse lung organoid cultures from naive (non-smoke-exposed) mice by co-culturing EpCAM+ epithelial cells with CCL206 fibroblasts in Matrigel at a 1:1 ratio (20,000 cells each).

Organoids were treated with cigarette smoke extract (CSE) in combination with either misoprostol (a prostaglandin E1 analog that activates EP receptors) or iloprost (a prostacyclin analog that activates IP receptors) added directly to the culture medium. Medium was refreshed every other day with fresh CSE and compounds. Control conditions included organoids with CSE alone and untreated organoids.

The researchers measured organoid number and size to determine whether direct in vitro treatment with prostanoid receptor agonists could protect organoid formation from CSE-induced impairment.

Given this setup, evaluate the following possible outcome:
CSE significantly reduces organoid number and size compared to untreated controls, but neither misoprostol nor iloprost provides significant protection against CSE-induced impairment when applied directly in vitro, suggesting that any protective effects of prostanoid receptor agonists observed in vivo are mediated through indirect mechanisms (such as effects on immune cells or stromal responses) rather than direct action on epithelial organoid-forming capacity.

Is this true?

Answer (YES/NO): NO